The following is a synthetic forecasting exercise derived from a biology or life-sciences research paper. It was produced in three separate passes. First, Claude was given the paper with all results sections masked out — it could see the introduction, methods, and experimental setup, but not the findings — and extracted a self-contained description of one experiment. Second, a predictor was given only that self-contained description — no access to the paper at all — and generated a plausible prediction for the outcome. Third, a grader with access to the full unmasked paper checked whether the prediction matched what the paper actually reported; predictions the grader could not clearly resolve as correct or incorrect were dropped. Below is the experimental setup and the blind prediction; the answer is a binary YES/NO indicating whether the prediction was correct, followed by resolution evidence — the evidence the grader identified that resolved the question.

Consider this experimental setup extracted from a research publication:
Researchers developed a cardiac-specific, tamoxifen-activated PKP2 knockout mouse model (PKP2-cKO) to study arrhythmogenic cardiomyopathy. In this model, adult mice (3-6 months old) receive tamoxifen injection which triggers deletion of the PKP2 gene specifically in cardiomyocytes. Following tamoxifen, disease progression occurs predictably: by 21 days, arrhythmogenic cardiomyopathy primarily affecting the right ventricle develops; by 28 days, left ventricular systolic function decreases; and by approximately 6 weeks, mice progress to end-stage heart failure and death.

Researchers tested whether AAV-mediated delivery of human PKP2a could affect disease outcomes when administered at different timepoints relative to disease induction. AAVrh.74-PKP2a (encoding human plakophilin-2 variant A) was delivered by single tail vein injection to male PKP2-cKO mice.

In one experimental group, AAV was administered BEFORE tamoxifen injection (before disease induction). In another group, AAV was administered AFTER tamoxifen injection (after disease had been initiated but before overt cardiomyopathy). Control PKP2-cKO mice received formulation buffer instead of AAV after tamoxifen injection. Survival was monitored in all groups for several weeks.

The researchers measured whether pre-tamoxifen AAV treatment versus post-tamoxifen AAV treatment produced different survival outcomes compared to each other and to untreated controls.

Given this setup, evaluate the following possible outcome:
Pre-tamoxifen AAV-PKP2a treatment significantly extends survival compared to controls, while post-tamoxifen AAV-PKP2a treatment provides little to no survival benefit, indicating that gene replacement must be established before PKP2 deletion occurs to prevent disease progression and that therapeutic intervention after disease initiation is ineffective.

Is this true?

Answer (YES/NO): NO